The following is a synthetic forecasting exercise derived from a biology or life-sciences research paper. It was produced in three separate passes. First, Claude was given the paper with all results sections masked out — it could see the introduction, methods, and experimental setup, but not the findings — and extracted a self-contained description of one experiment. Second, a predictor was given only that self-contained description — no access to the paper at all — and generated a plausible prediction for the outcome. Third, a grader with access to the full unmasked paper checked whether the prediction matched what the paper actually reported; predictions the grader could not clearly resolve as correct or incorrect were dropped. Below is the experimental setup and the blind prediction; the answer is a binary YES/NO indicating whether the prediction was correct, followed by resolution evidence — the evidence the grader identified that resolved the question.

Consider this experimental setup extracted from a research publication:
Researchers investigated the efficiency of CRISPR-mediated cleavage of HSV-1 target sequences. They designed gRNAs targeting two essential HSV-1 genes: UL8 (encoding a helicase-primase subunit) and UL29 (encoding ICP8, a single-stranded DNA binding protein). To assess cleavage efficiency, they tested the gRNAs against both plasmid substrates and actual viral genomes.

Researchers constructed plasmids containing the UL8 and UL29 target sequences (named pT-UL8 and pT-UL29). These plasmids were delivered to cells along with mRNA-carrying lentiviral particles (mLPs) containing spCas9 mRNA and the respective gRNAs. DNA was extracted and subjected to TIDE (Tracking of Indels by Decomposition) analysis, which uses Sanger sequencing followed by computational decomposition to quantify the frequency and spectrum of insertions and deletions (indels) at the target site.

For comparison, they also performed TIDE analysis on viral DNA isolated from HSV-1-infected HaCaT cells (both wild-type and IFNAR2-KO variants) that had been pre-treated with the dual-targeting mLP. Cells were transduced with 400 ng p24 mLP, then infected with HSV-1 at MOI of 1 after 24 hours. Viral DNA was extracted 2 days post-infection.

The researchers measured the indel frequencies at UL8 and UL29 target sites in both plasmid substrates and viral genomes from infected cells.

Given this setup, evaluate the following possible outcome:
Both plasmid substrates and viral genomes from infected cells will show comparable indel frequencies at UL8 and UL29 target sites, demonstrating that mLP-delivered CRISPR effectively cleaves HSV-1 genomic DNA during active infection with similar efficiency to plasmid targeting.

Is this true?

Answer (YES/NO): NO